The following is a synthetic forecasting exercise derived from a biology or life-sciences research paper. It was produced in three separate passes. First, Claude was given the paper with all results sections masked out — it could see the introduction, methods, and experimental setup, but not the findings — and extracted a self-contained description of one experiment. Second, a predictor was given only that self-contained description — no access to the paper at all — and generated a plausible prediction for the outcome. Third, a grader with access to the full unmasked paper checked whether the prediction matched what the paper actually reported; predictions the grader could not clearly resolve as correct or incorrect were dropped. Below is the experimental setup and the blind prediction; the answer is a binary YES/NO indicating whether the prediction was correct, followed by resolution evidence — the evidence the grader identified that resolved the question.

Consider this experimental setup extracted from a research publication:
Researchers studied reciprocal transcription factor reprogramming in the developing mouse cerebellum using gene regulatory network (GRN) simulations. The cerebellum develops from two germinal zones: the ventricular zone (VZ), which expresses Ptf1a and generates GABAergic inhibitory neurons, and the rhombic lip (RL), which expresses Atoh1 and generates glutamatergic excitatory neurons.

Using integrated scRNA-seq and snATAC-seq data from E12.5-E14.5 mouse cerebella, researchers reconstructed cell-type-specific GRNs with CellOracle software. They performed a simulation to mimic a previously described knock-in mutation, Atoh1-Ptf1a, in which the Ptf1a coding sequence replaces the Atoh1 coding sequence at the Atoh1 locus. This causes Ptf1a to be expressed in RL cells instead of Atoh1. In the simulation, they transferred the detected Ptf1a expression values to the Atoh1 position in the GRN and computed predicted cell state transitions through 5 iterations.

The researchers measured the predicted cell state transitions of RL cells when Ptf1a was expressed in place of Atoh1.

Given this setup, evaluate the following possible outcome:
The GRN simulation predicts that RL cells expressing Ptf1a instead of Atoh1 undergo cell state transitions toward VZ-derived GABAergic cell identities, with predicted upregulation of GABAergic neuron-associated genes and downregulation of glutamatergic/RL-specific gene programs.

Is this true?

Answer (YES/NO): YES